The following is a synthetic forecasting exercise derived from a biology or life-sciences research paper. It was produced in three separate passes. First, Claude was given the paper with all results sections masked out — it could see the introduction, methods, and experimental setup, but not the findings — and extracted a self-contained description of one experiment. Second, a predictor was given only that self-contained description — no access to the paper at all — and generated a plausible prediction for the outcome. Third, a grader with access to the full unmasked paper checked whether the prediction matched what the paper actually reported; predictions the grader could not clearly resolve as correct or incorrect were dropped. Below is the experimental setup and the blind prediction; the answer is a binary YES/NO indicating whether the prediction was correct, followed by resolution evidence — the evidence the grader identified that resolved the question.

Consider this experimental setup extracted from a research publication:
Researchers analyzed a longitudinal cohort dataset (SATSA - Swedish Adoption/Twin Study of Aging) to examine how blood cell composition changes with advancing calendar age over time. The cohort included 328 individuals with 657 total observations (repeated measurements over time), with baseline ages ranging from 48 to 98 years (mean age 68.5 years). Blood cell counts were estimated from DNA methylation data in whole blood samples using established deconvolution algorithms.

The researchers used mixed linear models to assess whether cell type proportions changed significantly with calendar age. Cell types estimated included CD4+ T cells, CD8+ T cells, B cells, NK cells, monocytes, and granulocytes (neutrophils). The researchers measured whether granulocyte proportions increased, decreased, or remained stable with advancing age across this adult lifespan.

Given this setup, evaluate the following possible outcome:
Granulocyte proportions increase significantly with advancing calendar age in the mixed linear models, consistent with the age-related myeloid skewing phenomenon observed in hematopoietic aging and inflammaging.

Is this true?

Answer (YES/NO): YES